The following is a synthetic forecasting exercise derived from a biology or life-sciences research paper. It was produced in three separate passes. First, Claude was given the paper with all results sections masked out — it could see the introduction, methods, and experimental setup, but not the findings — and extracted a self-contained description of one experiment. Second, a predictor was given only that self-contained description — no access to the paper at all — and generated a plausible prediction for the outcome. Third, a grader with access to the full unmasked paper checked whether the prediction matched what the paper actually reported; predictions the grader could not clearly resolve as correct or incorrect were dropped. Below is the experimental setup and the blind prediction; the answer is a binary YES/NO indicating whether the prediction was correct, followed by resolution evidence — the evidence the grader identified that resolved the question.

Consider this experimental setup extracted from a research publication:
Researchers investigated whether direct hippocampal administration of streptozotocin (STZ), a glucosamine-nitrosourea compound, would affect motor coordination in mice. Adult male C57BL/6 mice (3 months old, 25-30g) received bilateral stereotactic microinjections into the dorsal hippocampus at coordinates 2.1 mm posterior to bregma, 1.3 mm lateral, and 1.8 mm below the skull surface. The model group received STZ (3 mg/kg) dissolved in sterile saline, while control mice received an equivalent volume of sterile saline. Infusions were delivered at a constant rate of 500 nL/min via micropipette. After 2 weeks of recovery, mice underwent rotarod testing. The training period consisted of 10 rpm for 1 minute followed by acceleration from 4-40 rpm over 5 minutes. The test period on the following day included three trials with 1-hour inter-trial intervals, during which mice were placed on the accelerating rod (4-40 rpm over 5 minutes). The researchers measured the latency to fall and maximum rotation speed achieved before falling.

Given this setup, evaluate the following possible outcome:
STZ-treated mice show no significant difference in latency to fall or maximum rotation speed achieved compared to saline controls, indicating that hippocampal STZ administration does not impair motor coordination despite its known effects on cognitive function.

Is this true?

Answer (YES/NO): YES